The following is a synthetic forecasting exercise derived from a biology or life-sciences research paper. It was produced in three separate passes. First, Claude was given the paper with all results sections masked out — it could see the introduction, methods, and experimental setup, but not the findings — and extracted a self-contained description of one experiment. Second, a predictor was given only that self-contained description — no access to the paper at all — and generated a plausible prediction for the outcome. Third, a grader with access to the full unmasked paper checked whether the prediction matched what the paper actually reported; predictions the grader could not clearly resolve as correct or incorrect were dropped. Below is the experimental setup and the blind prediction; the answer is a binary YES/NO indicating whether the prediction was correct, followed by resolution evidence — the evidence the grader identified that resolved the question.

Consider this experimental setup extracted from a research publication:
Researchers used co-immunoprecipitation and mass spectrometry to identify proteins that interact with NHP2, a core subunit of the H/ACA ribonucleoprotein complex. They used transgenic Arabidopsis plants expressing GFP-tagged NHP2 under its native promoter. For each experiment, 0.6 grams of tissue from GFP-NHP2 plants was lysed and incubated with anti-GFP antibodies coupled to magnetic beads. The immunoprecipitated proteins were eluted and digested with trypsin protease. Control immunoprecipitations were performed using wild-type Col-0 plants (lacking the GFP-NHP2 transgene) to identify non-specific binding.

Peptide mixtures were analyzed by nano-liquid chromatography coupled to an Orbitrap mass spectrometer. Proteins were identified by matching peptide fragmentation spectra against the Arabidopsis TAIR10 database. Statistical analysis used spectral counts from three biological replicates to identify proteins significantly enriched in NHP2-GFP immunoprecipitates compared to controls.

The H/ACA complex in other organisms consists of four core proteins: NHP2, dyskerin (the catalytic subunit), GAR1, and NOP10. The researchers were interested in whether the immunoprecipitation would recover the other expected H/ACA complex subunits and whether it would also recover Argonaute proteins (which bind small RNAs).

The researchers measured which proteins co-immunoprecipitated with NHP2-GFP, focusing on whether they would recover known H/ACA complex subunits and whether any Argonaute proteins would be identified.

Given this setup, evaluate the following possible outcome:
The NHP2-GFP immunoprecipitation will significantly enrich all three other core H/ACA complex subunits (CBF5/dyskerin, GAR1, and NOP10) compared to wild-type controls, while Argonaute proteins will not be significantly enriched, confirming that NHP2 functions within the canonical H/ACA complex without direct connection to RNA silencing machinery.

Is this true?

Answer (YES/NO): NO